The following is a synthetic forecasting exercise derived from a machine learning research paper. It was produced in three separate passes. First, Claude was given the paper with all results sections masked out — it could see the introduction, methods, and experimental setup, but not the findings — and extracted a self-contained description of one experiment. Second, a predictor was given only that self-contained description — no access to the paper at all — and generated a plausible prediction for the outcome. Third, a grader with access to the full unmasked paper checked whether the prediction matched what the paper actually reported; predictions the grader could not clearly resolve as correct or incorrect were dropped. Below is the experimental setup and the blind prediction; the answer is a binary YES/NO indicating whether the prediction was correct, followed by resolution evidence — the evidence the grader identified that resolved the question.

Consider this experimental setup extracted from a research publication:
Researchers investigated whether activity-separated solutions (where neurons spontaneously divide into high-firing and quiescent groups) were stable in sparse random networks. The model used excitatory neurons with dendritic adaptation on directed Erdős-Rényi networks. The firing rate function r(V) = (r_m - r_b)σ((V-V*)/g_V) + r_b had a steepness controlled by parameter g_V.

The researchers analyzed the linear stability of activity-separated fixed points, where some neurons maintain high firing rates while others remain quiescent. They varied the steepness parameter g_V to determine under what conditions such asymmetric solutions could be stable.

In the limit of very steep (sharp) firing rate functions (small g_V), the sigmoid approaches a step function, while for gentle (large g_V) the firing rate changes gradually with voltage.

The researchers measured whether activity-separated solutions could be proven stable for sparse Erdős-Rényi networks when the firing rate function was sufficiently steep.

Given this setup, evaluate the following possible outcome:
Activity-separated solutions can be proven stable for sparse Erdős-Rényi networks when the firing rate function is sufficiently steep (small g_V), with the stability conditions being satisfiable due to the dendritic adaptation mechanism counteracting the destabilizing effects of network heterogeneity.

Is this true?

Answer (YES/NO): NO